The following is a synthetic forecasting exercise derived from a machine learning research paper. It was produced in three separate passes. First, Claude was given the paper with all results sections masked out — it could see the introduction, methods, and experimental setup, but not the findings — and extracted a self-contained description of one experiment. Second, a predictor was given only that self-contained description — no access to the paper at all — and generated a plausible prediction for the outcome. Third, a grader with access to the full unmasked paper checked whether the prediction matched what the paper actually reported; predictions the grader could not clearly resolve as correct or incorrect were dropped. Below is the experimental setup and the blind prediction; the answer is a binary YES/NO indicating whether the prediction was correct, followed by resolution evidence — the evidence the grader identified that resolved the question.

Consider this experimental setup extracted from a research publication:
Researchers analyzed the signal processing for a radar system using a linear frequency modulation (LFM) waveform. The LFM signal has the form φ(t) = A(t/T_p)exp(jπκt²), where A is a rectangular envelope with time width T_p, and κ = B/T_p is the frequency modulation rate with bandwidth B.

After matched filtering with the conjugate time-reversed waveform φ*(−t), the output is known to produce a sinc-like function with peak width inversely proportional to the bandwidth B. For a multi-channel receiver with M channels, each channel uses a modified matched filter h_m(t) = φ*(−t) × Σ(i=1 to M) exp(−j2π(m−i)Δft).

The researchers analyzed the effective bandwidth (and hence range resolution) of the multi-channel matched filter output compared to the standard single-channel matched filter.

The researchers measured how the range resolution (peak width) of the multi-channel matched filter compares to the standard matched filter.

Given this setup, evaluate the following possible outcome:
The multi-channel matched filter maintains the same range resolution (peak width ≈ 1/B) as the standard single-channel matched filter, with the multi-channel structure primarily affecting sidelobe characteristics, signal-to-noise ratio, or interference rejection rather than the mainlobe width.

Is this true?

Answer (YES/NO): YES